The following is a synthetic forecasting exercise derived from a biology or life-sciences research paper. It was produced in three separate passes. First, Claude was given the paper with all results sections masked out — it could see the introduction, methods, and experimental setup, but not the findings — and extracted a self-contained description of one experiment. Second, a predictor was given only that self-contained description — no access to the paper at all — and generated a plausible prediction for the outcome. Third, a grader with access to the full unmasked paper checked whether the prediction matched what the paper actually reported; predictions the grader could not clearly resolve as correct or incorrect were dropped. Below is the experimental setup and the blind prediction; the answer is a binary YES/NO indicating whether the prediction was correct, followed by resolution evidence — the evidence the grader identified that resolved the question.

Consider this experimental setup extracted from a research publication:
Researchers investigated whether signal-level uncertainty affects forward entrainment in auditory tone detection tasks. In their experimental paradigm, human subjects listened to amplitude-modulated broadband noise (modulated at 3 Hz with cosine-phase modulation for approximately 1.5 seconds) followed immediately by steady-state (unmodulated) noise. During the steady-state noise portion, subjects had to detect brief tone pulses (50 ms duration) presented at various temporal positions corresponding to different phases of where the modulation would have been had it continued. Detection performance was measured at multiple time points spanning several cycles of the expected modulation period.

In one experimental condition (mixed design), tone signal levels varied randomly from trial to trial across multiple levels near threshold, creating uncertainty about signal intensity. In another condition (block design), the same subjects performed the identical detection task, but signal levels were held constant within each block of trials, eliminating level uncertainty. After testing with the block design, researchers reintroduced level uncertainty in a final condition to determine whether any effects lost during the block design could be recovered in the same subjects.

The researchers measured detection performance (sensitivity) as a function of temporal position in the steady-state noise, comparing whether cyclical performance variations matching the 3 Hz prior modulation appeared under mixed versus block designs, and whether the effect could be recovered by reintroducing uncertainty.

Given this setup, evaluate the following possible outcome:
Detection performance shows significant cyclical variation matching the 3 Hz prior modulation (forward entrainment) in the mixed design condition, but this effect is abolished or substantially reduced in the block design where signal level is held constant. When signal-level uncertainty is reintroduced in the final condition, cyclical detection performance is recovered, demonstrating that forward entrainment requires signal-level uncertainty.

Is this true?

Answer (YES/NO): YES